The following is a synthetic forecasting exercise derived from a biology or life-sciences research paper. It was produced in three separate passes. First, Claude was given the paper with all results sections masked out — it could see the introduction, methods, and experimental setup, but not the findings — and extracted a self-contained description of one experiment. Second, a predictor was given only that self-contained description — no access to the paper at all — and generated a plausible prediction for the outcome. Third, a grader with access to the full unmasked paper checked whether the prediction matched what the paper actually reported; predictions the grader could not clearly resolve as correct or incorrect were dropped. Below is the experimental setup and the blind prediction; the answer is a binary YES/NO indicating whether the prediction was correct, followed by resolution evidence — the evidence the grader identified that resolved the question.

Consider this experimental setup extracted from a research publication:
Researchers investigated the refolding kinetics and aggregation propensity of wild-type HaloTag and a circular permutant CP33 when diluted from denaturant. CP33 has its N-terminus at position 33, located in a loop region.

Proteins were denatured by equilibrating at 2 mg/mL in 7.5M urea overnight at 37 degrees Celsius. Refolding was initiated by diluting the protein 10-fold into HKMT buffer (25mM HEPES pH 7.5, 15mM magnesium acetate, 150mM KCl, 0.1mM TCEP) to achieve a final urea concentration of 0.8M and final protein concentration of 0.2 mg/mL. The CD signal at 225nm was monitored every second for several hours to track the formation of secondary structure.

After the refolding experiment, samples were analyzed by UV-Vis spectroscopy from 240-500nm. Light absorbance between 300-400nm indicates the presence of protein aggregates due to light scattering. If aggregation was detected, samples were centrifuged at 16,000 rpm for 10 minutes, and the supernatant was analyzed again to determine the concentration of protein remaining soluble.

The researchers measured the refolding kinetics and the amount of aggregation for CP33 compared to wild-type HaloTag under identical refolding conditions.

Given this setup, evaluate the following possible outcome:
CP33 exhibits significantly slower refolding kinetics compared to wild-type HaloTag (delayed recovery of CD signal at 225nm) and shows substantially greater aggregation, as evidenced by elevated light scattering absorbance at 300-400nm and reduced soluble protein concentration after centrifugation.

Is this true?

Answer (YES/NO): NO